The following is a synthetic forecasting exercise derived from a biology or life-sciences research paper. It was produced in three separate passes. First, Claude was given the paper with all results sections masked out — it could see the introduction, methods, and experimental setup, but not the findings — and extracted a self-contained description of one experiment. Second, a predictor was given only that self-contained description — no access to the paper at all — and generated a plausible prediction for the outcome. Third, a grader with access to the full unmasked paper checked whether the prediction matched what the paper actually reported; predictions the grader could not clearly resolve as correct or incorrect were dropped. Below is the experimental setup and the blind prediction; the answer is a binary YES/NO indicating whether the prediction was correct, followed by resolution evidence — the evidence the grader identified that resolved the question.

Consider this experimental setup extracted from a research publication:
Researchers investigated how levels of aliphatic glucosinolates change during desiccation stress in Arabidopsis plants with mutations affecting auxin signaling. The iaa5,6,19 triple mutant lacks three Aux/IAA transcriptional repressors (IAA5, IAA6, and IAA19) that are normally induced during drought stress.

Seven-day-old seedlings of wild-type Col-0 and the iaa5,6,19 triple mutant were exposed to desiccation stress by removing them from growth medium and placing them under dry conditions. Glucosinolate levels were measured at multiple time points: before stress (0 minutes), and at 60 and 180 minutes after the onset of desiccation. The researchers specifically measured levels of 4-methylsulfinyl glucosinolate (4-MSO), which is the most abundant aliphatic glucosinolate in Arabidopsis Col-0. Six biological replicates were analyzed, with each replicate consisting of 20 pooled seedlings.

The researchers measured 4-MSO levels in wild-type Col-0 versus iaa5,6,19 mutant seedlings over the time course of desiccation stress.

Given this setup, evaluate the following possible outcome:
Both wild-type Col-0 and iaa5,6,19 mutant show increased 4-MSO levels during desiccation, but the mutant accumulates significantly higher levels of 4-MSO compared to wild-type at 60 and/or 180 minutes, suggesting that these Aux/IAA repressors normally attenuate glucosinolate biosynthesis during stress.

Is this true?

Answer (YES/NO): NO